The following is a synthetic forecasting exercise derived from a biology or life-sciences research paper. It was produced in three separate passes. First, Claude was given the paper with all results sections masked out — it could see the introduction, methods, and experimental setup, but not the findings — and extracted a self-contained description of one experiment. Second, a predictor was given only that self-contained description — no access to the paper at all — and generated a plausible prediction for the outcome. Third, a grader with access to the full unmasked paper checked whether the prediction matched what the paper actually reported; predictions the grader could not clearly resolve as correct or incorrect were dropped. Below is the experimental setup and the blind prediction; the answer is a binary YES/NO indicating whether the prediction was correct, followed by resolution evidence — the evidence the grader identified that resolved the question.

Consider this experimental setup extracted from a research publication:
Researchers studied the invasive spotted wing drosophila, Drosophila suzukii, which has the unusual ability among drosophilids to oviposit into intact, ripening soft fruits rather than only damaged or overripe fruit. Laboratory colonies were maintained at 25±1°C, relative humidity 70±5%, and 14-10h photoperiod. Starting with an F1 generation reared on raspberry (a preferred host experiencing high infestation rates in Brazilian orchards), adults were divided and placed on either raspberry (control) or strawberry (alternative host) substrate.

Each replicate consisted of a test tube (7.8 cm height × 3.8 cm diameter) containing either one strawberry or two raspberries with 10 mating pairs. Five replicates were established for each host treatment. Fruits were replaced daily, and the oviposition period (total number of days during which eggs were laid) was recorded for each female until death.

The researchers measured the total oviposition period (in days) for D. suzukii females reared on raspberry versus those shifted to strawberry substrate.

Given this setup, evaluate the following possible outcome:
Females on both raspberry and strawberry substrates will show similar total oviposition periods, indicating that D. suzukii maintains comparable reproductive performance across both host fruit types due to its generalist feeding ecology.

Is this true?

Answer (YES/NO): NO